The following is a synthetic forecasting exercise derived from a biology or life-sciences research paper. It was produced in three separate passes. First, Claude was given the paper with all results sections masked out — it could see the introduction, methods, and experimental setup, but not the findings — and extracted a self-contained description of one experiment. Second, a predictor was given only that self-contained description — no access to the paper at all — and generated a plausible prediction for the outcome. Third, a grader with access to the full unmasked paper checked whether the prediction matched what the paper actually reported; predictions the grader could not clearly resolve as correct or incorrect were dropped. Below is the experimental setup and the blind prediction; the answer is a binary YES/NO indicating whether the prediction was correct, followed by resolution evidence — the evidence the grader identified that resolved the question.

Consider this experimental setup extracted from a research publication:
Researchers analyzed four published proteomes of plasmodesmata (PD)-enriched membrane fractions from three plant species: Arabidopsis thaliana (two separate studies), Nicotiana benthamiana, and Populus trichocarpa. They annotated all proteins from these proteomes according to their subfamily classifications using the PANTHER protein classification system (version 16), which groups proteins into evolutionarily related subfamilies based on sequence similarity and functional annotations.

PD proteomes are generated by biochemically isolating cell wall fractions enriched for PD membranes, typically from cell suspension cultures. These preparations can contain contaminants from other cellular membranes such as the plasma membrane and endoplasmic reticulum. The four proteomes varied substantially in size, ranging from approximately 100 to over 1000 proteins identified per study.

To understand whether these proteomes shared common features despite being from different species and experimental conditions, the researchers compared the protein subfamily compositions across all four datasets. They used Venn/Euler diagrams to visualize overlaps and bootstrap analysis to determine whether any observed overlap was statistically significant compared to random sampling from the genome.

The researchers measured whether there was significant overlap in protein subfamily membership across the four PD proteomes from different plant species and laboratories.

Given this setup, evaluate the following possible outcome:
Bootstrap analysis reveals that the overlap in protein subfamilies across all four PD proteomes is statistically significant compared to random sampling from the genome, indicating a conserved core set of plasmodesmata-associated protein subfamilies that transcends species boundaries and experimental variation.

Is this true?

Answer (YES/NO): YES